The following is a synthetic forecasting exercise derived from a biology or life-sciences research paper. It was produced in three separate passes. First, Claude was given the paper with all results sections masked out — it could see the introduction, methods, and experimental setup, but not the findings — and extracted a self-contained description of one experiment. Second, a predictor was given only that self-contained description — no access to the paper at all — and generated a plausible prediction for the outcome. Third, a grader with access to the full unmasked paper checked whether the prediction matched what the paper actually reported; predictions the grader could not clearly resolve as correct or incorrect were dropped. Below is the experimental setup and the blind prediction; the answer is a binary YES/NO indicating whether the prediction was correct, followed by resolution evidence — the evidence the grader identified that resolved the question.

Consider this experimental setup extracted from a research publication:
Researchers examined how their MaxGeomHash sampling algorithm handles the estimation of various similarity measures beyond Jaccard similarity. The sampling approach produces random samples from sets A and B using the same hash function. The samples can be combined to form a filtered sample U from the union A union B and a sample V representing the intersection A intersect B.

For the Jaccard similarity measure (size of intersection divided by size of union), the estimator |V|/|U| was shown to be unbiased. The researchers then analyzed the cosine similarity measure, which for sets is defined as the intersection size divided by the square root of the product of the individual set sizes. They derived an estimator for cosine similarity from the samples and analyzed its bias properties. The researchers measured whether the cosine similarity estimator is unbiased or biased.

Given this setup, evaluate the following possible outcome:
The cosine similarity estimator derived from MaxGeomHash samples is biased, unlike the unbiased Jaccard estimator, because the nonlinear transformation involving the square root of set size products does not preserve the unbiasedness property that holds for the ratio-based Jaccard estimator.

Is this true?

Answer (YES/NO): YES